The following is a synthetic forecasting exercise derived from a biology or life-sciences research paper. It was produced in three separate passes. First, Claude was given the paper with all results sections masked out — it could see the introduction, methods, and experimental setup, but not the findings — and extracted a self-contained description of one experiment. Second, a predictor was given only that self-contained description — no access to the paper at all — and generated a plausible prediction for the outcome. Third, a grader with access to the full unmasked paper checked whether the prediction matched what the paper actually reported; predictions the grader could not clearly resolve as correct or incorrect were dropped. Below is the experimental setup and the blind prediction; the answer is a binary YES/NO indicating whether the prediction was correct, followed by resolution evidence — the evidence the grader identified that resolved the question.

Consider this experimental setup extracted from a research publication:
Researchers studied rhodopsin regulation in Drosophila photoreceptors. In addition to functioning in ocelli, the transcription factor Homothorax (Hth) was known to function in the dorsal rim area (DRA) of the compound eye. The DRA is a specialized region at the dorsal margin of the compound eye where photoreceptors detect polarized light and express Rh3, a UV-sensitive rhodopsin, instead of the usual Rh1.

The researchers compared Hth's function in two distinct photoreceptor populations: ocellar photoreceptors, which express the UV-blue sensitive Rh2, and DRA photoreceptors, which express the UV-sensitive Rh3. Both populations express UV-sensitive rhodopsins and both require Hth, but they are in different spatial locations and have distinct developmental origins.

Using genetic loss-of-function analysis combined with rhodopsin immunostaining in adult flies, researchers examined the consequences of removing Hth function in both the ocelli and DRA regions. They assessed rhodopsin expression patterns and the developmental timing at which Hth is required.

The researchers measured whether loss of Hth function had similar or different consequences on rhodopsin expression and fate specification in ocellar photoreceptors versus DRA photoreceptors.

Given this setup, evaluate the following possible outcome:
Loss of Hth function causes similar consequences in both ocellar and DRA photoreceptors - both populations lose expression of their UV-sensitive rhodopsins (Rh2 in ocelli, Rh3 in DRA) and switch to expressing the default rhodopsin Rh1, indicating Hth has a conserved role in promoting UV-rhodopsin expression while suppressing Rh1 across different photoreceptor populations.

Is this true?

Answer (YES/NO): NO